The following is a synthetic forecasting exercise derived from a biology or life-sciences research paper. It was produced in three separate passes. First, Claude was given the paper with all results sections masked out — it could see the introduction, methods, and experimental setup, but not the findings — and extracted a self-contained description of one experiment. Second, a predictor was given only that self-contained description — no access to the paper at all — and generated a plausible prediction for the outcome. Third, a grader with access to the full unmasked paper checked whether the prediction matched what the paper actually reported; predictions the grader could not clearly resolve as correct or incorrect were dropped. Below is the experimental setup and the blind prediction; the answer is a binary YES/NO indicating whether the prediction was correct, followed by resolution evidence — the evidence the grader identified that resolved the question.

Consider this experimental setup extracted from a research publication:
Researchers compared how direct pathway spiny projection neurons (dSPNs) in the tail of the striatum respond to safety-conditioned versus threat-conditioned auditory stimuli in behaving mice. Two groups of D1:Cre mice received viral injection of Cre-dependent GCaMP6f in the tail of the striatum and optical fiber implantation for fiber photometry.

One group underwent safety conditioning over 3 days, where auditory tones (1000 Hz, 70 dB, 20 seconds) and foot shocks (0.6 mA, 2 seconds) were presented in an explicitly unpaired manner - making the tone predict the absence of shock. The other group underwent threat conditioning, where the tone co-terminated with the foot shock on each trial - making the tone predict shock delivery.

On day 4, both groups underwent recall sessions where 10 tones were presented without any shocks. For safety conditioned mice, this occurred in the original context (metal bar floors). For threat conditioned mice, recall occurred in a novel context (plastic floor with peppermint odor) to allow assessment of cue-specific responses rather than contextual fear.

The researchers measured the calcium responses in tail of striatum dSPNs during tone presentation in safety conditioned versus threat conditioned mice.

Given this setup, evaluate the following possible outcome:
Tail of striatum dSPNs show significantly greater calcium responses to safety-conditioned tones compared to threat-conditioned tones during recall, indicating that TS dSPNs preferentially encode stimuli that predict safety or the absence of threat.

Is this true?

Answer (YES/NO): YES